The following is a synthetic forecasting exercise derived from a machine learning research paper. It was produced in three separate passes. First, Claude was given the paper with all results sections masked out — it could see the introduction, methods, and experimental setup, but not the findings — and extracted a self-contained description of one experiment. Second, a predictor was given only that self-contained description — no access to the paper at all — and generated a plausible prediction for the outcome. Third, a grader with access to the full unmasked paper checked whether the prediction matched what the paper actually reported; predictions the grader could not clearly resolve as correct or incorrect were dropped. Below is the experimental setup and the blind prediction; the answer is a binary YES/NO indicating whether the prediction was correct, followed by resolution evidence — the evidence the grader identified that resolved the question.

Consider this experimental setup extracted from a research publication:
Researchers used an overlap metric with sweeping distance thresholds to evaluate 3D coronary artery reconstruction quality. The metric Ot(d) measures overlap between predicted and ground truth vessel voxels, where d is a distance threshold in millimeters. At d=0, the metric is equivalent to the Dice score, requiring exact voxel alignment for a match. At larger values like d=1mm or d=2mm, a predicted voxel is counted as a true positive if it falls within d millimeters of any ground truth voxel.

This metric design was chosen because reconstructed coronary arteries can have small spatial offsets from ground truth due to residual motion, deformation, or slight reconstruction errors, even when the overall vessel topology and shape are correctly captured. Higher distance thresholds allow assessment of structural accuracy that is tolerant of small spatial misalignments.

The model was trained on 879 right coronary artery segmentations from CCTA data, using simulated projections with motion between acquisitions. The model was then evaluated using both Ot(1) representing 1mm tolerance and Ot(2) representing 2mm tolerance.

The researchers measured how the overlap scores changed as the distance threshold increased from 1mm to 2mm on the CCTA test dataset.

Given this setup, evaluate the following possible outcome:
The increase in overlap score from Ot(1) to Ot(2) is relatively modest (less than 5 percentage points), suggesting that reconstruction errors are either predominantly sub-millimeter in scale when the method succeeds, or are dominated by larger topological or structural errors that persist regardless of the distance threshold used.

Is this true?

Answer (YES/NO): NO